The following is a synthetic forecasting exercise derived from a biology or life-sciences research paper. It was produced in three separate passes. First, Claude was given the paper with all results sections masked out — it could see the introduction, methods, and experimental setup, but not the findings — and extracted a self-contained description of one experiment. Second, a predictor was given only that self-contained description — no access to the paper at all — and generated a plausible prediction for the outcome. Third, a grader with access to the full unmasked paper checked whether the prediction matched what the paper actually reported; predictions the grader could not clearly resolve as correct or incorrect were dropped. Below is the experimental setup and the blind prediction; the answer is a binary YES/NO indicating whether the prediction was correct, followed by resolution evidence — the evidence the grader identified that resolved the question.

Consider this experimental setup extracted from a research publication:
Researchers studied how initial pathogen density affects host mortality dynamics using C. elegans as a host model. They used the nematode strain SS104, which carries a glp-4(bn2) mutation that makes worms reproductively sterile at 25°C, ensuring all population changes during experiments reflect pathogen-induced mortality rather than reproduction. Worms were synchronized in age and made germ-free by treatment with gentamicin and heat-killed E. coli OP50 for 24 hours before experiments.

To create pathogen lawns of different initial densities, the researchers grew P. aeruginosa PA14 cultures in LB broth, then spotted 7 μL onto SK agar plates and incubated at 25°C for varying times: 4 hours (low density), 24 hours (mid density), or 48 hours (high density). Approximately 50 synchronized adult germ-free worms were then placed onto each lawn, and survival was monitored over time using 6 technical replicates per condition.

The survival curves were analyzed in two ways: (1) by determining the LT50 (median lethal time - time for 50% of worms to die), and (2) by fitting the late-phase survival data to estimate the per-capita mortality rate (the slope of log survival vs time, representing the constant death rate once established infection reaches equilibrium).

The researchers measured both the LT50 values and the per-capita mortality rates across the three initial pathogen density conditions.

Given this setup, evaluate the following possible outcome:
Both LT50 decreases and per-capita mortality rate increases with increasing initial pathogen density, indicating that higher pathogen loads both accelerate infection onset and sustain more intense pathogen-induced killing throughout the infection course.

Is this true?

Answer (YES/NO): NO